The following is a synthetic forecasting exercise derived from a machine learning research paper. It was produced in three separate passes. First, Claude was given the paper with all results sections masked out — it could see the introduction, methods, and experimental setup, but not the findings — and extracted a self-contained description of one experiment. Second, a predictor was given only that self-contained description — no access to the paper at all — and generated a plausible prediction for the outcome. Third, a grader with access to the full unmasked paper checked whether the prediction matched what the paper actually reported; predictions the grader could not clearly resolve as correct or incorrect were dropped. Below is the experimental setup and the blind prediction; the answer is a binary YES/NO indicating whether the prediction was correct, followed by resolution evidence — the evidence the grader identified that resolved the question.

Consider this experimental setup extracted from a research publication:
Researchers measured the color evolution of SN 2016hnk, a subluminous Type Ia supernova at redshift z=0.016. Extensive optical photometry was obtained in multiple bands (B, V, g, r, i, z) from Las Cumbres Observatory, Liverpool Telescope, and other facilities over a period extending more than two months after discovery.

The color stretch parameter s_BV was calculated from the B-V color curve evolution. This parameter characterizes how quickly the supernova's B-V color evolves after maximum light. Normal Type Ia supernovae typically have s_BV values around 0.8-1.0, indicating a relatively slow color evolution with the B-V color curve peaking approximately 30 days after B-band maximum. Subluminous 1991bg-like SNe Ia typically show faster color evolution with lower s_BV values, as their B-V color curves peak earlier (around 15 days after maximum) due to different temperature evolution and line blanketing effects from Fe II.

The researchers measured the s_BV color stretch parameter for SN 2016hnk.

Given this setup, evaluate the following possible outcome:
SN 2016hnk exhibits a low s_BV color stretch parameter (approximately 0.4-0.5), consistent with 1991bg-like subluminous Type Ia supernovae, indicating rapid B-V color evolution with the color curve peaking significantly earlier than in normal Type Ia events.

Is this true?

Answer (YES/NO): YES